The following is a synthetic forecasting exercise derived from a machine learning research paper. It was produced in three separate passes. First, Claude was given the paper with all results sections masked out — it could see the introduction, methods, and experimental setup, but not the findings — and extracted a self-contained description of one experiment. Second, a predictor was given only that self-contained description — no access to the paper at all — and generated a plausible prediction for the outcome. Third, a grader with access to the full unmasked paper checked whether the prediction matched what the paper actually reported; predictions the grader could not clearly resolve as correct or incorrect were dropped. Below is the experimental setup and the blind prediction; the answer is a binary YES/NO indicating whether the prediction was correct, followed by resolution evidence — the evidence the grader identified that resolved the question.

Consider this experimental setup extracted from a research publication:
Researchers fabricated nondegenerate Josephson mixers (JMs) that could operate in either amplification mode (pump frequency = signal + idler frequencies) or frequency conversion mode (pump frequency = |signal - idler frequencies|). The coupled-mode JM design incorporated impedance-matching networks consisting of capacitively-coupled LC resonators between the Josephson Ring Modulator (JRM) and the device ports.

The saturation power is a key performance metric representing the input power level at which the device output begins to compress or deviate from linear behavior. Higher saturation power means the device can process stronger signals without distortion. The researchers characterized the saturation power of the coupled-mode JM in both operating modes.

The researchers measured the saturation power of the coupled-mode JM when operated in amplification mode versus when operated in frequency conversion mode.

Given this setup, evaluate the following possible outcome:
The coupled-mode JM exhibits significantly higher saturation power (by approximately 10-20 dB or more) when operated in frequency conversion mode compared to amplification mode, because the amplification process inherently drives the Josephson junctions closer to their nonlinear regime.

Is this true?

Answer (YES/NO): YES